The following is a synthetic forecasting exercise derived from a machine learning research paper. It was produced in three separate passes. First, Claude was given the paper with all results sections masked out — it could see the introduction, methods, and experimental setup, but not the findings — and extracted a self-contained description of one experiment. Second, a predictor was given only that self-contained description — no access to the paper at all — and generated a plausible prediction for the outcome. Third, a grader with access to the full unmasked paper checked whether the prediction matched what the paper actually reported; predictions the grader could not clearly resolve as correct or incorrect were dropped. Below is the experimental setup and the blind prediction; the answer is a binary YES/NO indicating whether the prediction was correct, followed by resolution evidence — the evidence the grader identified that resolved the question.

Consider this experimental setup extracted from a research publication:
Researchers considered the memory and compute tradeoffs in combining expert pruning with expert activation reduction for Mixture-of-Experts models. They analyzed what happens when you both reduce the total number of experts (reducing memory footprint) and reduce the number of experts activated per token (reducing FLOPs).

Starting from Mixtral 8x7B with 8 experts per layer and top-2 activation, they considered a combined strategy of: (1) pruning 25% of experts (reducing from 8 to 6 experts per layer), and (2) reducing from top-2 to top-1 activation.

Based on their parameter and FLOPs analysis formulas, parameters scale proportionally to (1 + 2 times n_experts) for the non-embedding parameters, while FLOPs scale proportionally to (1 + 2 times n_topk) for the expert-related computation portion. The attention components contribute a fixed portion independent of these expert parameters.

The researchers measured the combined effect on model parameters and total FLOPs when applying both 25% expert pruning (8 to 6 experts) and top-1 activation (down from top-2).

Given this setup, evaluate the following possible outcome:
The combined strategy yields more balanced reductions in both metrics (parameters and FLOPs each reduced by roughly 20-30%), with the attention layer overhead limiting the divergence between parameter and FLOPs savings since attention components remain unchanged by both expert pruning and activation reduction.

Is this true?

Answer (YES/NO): YES